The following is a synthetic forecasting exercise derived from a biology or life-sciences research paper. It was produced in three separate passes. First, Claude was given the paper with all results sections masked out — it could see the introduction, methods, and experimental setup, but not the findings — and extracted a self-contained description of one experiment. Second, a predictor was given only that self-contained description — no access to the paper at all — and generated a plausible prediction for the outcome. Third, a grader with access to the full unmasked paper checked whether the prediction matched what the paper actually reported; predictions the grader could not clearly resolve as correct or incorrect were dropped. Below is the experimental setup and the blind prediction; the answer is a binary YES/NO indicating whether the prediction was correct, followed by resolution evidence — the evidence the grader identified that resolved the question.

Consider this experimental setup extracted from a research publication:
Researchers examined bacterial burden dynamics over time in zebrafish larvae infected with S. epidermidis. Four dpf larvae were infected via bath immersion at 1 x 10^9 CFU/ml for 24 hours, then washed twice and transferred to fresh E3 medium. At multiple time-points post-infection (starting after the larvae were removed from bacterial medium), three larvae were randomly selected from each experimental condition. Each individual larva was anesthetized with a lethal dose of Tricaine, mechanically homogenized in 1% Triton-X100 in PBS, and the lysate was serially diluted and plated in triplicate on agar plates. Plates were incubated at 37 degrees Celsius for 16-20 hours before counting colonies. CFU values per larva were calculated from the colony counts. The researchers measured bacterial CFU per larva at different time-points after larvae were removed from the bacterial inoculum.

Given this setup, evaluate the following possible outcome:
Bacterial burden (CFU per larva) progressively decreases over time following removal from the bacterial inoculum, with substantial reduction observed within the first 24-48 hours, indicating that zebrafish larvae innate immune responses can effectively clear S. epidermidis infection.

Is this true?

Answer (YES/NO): NO